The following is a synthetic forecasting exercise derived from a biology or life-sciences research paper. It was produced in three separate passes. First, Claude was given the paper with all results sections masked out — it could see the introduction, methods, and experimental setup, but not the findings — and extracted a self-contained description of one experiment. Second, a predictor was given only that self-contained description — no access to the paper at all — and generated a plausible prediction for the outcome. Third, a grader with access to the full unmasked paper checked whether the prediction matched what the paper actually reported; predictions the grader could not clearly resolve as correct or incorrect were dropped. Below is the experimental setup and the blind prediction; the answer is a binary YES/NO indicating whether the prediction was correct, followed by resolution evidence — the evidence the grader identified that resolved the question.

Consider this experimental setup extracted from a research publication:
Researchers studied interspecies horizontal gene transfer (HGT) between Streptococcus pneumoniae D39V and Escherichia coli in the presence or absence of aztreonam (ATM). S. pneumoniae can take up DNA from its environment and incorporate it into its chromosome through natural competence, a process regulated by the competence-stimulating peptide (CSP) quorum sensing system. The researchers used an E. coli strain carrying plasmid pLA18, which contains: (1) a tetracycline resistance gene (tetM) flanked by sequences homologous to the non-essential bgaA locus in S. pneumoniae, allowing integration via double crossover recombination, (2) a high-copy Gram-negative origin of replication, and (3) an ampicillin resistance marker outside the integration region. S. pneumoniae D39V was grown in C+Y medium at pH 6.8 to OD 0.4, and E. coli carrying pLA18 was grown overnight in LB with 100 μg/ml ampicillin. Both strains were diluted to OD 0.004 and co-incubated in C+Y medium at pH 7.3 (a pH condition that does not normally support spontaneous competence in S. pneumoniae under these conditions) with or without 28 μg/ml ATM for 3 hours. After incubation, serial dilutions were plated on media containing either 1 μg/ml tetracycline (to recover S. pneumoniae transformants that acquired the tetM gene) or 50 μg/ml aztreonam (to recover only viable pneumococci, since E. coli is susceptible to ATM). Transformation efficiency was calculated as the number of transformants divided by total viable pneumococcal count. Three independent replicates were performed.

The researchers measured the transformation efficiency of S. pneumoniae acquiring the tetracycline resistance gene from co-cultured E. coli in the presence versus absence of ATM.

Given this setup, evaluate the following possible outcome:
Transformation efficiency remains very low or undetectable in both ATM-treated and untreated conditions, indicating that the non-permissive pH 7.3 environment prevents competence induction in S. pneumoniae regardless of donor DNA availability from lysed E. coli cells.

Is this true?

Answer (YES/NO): NO